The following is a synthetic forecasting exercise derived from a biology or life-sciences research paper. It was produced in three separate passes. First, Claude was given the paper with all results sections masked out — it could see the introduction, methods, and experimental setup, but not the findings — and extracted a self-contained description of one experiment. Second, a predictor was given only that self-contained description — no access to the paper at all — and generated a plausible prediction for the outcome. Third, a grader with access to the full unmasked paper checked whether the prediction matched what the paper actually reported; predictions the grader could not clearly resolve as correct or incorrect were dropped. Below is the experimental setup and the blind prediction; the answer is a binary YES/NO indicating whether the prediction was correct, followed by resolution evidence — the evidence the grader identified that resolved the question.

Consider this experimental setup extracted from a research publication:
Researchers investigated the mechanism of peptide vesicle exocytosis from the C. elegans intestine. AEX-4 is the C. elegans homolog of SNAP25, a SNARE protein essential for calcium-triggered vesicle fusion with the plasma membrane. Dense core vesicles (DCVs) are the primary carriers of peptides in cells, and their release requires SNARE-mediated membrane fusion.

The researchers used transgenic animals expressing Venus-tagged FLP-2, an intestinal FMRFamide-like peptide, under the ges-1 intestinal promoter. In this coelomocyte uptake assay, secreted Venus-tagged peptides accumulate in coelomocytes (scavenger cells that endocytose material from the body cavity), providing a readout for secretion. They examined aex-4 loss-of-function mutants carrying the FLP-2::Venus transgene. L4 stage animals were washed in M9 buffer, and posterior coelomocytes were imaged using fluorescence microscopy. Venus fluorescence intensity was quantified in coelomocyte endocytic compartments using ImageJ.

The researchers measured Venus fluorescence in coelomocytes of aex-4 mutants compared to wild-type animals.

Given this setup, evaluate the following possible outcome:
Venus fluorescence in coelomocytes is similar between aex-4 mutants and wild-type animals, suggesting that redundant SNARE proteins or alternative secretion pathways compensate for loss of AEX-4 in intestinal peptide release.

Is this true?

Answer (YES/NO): NO